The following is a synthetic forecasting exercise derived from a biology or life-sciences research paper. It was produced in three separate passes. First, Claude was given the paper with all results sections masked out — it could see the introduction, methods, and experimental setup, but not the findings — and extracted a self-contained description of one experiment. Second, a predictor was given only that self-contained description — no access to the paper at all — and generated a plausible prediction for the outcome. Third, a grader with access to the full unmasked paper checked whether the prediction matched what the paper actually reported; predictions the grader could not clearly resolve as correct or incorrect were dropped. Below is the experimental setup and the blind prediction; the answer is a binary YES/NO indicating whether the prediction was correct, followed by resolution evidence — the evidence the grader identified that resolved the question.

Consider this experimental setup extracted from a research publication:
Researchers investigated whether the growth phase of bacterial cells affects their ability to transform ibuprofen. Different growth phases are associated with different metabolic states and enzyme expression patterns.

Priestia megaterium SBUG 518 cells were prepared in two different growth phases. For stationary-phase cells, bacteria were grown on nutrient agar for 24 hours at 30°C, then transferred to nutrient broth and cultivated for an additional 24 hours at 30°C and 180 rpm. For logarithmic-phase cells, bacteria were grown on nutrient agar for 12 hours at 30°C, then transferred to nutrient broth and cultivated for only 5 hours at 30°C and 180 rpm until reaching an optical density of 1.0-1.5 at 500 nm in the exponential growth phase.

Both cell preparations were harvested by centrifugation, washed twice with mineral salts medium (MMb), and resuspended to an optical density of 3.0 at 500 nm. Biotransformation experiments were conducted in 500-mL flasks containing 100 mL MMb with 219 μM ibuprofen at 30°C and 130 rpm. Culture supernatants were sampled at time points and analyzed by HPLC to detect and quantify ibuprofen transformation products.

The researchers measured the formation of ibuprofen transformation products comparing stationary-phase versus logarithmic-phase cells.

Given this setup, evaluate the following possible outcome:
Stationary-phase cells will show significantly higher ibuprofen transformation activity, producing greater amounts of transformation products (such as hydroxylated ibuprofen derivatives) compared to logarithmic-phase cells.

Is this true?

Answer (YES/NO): YES